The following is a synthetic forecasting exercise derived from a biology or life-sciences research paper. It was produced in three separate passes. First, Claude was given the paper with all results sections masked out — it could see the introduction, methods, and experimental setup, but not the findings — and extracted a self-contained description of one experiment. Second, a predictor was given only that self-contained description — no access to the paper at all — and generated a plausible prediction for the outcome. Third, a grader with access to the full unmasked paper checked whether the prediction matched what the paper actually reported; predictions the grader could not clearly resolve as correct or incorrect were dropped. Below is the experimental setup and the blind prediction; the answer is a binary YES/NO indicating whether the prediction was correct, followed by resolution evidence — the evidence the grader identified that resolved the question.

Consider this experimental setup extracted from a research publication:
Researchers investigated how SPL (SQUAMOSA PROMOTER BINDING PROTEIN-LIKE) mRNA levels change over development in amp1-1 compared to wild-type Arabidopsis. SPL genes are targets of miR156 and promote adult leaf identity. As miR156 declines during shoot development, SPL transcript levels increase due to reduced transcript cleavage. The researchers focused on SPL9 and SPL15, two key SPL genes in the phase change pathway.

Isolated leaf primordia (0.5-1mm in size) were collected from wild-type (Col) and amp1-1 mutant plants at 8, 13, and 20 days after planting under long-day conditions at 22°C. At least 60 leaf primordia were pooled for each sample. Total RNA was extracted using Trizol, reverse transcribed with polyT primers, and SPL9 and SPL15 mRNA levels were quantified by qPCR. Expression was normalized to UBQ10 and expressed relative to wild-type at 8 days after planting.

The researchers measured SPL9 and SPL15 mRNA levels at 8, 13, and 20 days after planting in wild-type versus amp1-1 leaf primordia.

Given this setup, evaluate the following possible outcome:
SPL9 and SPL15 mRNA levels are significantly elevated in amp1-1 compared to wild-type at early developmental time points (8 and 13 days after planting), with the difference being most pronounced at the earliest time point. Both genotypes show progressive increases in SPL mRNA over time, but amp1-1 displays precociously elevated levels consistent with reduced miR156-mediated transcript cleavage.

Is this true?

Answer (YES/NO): NO